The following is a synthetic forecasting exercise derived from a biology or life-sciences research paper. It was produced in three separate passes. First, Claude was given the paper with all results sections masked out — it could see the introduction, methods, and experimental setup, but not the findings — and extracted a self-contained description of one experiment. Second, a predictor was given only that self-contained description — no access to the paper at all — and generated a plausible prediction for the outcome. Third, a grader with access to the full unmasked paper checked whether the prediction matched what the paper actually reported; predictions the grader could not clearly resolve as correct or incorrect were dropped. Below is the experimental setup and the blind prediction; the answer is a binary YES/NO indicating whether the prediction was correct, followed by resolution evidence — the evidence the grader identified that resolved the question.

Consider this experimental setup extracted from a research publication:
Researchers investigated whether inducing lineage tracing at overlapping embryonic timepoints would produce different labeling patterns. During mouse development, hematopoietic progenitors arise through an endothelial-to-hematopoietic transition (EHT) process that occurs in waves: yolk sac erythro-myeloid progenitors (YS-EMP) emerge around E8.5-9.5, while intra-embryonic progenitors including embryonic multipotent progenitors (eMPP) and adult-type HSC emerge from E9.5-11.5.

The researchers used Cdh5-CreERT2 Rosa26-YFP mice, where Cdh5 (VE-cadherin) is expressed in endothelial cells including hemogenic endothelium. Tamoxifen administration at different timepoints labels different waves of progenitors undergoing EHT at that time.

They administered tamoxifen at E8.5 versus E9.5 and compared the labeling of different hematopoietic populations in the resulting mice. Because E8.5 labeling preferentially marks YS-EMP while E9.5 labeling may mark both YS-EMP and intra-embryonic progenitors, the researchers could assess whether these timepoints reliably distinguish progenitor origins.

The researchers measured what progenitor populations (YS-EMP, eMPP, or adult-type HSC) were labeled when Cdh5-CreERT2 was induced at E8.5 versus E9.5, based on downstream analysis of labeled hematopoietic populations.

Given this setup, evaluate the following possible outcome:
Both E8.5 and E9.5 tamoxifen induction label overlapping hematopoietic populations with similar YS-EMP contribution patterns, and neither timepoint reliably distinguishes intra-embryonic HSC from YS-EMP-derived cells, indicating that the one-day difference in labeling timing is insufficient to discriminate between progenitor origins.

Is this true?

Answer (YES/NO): NO